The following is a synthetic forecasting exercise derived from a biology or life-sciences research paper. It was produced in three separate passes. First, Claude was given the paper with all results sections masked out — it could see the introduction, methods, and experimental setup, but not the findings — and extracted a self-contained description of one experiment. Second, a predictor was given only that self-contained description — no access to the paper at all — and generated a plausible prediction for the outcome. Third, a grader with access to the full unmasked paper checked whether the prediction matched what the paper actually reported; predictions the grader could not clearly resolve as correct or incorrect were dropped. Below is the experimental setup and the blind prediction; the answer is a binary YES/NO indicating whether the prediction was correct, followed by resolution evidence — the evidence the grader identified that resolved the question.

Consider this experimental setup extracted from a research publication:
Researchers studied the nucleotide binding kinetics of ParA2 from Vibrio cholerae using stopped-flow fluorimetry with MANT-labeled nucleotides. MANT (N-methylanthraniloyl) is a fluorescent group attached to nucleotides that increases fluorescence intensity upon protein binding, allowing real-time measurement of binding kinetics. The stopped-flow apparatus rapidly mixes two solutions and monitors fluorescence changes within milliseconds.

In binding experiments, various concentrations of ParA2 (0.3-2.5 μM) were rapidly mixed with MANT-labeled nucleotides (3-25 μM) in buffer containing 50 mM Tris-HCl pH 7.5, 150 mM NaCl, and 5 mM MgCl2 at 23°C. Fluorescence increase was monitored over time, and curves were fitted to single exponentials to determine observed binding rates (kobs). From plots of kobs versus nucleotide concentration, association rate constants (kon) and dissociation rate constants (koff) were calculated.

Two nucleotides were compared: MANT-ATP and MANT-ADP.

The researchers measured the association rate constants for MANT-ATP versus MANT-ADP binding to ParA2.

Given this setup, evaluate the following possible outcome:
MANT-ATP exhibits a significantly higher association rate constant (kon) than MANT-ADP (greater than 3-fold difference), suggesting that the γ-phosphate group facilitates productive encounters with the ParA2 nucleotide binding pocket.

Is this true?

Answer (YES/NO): NO